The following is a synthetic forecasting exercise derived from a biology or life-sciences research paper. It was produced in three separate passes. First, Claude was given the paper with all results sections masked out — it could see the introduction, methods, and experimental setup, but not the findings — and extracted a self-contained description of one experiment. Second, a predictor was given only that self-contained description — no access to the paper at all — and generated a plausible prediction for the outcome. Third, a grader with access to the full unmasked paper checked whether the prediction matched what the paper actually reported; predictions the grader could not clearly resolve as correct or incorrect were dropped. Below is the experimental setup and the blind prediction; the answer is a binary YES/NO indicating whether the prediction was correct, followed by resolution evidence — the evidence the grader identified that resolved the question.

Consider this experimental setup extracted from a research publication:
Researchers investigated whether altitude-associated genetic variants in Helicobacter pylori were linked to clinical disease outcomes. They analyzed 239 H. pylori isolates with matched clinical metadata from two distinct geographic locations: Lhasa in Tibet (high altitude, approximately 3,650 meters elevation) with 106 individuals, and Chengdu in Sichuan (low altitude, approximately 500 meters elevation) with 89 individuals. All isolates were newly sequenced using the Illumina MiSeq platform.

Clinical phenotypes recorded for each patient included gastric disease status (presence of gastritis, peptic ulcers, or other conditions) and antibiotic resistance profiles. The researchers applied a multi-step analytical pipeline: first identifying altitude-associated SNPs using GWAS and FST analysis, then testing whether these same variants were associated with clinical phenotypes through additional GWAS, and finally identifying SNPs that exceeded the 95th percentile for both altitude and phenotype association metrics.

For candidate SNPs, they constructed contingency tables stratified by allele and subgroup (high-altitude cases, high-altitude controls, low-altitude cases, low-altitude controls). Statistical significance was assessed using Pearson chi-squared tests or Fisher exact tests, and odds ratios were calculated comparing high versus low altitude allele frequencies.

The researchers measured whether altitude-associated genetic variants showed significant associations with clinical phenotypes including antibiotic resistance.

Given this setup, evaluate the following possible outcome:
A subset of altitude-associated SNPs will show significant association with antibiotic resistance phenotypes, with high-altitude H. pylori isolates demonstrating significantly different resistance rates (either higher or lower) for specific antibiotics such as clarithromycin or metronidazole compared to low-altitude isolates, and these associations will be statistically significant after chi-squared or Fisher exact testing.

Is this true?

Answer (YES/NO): YES